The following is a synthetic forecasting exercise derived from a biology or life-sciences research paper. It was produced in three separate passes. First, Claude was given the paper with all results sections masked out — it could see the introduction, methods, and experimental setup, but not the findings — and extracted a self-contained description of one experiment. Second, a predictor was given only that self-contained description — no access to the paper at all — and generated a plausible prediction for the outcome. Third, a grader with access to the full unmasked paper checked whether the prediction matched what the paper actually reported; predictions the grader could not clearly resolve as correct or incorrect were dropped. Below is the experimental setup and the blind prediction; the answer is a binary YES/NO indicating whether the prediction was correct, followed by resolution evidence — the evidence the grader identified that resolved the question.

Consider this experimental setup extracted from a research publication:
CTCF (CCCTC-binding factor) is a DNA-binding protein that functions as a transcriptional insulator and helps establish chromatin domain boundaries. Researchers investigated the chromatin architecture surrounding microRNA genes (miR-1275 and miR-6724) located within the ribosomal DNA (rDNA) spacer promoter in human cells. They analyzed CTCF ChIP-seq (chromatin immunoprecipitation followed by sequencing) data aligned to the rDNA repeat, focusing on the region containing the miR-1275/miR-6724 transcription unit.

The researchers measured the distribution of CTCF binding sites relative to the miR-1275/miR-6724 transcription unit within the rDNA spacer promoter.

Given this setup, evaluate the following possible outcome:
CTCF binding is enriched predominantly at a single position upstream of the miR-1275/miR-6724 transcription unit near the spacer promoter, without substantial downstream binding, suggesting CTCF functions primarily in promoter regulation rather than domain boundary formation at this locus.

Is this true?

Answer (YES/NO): NO